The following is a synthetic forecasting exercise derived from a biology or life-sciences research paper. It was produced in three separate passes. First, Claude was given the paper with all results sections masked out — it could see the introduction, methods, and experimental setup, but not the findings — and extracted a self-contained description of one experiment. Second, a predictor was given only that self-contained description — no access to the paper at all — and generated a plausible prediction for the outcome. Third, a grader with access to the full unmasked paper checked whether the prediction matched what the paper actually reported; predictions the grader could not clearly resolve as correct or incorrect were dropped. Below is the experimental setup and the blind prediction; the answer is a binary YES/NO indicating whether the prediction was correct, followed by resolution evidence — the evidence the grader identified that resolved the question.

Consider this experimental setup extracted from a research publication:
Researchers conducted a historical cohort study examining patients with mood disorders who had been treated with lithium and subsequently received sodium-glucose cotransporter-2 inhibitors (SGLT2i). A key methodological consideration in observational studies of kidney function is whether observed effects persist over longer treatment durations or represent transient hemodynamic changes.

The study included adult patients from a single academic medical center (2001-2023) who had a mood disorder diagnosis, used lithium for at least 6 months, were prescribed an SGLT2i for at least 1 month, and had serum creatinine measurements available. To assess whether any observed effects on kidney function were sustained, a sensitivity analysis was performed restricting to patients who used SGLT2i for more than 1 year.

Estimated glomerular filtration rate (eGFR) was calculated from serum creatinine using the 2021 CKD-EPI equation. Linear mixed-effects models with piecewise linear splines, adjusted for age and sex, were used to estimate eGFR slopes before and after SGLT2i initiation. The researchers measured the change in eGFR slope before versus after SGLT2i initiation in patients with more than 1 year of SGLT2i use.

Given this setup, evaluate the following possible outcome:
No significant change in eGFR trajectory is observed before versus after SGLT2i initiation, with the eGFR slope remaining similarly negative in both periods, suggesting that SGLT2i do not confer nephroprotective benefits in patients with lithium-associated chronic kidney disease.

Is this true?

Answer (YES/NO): NO